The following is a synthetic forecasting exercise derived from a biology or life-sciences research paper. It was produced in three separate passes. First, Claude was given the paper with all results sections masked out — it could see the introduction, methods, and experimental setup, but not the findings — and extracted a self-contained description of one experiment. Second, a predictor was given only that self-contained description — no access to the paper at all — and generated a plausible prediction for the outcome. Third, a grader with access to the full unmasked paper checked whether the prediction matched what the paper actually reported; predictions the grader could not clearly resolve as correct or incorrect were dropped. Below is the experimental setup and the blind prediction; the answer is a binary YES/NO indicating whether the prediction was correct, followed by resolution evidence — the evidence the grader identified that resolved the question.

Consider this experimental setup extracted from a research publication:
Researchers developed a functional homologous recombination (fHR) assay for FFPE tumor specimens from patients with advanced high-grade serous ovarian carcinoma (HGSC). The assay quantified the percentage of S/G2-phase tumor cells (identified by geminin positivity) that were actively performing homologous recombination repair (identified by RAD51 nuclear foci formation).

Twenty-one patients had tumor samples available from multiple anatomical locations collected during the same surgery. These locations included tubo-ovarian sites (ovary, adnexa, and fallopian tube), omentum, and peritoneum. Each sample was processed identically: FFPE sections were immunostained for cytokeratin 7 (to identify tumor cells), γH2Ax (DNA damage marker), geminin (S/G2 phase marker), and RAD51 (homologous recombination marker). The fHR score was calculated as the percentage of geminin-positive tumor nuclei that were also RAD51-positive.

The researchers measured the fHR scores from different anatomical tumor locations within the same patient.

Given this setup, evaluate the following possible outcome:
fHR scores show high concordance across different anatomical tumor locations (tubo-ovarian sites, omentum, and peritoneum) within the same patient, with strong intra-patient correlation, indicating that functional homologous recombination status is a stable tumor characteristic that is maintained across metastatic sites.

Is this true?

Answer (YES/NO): NO